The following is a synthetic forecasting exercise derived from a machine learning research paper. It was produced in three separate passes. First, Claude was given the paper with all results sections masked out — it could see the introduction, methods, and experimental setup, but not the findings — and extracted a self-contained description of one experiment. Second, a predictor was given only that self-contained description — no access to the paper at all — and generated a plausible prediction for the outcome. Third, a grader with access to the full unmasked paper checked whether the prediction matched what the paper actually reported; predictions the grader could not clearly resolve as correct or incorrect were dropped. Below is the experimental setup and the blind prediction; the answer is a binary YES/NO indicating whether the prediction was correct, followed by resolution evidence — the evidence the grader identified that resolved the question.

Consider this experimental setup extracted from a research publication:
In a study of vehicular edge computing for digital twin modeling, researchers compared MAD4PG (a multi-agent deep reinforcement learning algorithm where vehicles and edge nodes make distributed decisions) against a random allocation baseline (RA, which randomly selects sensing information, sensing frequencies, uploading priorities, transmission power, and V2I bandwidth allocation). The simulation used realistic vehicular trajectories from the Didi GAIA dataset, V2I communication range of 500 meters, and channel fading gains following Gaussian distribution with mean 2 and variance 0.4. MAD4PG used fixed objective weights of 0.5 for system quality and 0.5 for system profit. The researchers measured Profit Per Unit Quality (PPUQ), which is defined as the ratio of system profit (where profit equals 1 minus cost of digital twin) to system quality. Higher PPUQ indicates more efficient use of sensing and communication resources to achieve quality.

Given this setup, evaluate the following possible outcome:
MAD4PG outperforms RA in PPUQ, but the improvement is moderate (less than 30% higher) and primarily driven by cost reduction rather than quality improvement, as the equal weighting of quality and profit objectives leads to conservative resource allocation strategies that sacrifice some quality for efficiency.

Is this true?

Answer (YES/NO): NO